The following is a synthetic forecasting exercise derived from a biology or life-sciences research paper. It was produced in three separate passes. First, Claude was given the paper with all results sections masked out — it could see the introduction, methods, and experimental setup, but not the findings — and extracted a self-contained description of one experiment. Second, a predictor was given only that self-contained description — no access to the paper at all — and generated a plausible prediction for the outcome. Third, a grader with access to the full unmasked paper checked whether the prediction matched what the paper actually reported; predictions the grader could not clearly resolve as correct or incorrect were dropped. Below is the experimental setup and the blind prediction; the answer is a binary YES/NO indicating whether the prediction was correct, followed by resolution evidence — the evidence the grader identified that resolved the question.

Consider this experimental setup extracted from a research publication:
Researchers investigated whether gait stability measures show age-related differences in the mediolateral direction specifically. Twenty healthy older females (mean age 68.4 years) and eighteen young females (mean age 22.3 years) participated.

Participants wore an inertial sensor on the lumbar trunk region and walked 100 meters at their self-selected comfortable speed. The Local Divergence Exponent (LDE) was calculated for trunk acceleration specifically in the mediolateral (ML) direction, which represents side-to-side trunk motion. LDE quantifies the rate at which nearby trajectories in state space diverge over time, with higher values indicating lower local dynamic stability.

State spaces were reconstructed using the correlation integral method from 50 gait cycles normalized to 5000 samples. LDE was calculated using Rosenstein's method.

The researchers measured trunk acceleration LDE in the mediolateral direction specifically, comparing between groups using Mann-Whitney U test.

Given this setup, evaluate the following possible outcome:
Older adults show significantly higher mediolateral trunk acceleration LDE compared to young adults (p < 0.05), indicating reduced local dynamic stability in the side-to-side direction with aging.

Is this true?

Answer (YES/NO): YES